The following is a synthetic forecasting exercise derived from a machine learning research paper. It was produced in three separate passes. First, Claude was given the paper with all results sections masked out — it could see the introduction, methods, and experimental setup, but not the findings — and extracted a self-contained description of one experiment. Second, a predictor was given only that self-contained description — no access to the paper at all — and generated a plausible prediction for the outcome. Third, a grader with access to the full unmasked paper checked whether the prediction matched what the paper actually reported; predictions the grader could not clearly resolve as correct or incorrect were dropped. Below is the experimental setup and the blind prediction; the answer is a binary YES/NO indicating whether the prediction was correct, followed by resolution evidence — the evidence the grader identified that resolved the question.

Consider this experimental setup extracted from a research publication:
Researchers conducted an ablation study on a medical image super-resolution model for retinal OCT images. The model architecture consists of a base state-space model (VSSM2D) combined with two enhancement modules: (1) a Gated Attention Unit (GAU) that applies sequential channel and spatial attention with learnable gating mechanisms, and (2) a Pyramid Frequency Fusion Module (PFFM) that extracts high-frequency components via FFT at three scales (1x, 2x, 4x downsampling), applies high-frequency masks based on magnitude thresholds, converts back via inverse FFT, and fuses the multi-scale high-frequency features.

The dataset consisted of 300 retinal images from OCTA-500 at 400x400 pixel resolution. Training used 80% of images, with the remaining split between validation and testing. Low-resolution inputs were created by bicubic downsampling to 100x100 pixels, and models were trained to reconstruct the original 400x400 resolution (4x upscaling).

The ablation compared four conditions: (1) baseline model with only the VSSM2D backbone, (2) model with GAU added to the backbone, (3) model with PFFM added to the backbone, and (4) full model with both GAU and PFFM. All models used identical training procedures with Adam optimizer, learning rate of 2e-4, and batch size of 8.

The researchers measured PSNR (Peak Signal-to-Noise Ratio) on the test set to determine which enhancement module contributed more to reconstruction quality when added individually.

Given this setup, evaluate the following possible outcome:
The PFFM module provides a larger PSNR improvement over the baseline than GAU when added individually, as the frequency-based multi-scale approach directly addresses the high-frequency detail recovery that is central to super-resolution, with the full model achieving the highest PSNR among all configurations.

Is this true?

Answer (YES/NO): YES